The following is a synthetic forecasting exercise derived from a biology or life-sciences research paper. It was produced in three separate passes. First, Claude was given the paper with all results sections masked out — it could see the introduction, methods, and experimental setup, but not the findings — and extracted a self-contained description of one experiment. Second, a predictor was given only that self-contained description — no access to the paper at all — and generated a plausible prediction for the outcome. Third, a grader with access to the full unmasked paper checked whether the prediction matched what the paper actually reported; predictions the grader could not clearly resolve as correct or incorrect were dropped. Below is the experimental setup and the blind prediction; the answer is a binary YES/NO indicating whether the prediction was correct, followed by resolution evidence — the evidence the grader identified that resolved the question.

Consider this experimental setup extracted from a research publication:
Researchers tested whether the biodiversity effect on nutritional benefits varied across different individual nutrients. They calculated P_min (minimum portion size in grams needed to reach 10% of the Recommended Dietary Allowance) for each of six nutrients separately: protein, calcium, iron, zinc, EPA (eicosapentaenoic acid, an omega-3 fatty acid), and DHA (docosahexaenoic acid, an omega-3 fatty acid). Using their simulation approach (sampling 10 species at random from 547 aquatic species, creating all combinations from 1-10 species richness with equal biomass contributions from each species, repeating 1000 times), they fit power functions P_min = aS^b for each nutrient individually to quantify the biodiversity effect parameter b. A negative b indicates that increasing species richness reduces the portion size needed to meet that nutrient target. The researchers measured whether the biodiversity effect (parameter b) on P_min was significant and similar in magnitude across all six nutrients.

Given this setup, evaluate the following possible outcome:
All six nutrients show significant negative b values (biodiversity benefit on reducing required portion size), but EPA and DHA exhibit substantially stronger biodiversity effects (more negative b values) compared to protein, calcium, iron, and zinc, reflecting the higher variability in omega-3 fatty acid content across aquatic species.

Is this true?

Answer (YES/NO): NO